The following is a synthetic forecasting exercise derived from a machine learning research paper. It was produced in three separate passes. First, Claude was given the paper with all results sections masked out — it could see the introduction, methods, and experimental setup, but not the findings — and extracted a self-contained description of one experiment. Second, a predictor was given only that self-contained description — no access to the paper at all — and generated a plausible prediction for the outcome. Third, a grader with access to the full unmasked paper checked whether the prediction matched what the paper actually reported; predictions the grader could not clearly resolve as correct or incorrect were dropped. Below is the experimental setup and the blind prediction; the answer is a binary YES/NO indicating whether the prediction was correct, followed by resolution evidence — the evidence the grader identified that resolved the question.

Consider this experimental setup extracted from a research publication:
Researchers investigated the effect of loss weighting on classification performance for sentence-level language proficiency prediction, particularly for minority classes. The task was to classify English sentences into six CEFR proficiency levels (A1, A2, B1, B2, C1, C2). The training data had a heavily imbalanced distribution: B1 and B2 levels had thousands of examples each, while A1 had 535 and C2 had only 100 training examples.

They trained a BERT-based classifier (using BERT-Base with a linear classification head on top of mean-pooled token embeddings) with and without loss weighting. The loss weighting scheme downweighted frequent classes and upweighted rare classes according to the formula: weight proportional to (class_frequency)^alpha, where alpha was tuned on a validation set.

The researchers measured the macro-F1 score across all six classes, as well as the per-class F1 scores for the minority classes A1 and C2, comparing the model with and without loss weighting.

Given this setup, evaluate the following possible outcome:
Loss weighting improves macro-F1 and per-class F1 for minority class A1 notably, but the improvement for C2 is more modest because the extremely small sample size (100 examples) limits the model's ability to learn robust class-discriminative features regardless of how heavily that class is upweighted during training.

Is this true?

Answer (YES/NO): YES